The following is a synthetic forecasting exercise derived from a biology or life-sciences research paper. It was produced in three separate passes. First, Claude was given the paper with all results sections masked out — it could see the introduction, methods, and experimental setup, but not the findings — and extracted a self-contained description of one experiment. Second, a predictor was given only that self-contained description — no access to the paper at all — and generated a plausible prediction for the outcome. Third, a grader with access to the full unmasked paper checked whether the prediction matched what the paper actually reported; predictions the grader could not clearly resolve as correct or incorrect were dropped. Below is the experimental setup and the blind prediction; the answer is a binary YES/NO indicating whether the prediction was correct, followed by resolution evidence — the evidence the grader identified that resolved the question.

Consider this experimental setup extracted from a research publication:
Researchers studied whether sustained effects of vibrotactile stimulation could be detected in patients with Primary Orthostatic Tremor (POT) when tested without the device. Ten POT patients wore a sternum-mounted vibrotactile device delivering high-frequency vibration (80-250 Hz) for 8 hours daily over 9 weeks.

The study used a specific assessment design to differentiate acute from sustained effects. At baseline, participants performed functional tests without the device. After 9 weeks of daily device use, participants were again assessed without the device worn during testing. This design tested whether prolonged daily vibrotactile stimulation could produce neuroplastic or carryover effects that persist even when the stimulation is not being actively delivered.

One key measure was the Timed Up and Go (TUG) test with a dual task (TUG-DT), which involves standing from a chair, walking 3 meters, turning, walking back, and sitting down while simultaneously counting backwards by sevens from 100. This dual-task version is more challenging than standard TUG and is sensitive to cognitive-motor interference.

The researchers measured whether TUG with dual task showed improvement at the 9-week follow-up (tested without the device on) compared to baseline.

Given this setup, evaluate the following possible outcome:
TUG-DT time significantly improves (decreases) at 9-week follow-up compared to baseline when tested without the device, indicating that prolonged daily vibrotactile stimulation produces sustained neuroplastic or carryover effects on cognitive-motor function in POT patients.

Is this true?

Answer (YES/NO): YES